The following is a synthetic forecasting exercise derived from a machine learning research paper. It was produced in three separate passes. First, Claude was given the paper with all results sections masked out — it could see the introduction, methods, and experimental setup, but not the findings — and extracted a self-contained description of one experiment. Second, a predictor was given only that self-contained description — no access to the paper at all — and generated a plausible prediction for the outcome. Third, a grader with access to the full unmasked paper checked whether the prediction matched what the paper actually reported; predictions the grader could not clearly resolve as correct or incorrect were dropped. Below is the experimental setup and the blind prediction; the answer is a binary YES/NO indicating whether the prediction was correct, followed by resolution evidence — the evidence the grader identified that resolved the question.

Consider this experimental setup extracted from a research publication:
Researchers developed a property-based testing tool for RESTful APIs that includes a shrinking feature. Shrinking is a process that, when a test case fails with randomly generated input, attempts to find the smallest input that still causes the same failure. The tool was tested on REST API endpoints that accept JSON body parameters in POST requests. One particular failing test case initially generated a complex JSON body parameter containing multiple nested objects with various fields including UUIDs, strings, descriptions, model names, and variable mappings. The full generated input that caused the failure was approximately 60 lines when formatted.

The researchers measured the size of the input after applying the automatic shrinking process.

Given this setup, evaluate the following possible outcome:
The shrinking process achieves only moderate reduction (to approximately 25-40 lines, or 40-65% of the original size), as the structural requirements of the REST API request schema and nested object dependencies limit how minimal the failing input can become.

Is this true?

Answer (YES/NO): NO